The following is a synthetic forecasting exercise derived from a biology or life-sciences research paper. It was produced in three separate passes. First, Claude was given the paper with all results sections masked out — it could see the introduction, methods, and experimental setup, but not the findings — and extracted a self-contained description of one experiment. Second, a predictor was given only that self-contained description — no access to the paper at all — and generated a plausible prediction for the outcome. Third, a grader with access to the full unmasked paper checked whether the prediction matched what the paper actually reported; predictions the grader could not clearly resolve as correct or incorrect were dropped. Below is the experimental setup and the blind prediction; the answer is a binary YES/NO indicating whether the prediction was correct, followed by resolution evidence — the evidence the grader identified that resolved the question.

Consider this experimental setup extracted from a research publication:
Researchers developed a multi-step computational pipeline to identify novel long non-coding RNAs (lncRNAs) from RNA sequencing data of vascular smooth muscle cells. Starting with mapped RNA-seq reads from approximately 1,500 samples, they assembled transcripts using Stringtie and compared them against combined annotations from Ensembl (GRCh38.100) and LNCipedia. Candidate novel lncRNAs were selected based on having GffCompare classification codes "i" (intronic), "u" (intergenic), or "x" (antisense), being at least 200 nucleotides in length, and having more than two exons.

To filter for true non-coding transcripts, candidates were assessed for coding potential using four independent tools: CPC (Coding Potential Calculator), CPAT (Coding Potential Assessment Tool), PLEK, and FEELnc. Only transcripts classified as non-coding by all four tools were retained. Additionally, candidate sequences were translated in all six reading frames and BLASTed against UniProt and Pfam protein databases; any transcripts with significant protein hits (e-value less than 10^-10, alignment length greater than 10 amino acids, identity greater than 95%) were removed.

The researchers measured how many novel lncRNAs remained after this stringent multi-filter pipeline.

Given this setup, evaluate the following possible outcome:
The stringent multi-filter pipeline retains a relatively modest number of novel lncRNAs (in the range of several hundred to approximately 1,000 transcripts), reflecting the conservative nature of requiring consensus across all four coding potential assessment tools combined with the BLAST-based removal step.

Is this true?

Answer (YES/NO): YES